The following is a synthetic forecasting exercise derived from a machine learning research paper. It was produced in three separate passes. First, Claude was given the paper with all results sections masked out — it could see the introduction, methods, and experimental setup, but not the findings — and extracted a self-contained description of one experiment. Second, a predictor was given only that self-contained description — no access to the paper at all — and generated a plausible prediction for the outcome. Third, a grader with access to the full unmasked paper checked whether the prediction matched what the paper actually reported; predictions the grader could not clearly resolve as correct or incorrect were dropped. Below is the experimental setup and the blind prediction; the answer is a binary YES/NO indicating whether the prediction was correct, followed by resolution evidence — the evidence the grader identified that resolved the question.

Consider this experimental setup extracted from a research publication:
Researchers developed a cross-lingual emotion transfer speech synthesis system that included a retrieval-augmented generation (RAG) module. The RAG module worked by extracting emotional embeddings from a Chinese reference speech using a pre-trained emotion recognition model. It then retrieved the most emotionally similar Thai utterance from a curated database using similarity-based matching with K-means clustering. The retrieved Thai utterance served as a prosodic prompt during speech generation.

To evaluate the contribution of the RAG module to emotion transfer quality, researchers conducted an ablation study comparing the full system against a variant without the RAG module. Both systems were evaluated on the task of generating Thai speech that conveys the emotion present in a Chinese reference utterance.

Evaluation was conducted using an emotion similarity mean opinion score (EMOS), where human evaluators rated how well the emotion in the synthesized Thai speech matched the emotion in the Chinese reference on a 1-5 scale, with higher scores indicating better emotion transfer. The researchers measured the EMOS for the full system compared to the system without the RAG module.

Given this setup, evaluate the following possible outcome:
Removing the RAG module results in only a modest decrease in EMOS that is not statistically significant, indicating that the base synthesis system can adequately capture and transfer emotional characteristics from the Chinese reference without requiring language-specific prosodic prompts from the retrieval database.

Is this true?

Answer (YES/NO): NO